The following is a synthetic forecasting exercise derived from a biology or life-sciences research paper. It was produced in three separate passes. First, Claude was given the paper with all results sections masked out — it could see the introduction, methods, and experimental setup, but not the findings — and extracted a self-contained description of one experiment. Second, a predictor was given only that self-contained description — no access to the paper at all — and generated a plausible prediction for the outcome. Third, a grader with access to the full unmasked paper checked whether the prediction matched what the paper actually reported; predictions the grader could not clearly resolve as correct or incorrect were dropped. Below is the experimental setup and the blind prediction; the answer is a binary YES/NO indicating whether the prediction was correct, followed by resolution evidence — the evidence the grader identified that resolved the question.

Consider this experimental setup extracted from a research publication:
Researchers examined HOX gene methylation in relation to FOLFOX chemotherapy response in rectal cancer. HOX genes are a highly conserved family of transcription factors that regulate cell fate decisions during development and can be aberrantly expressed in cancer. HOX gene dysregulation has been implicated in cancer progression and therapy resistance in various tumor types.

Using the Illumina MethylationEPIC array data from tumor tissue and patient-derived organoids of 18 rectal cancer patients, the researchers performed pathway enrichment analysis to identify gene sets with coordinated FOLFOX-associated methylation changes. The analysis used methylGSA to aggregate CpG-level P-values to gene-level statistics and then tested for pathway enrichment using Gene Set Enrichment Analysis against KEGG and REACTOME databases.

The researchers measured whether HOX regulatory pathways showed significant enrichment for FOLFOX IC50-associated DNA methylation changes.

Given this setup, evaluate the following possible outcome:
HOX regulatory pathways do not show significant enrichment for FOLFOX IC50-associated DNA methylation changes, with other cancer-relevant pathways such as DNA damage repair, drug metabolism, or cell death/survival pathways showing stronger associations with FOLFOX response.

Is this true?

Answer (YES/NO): NO